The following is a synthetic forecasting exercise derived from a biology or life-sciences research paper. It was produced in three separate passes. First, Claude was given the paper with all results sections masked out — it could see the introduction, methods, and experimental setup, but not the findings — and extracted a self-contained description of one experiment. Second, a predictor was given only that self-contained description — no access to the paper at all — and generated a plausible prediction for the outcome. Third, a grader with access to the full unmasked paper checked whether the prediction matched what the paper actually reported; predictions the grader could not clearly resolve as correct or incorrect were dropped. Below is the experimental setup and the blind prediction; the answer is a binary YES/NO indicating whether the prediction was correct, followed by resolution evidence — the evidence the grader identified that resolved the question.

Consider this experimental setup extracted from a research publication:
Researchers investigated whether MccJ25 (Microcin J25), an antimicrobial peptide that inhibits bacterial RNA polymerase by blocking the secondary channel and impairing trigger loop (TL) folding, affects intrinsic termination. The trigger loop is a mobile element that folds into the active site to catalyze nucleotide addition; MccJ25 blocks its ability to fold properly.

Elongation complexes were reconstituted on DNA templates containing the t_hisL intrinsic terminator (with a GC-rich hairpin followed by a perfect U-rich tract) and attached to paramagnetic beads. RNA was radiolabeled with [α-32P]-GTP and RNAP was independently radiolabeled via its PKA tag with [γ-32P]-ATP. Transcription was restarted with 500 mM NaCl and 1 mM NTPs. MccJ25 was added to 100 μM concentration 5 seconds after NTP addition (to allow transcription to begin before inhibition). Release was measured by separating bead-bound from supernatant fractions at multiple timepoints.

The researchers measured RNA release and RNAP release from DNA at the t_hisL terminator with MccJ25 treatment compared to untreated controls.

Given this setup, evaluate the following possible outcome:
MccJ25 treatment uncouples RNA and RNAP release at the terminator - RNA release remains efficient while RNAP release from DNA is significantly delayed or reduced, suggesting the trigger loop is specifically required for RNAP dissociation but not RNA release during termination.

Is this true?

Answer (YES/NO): NO